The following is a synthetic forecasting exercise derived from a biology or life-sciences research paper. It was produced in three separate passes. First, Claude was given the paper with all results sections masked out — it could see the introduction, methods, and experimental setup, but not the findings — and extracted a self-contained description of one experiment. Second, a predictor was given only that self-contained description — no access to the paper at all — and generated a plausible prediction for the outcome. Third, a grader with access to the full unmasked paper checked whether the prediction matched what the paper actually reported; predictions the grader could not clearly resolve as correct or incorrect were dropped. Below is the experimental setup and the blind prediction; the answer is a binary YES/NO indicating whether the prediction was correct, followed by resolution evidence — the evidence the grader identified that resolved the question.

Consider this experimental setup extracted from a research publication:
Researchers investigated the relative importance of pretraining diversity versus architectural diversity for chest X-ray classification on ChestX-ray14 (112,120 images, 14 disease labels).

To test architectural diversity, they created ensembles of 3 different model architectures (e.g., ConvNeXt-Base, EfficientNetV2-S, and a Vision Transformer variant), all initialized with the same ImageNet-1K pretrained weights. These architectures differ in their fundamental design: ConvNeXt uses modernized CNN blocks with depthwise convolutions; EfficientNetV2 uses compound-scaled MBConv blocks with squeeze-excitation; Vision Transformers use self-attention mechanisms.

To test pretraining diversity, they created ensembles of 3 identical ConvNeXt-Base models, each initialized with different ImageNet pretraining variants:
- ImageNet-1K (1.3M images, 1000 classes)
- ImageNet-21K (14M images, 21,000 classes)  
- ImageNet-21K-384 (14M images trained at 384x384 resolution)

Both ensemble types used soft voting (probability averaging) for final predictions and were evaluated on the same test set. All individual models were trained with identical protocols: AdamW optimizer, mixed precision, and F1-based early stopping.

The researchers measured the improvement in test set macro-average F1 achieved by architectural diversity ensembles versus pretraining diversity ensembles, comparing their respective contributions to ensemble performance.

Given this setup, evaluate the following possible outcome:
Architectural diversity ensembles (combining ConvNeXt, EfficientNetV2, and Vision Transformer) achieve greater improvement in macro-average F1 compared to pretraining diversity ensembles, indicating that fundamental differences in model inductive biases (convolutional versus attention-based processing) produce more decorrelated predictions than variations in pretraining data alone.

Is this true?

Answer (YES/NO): NO